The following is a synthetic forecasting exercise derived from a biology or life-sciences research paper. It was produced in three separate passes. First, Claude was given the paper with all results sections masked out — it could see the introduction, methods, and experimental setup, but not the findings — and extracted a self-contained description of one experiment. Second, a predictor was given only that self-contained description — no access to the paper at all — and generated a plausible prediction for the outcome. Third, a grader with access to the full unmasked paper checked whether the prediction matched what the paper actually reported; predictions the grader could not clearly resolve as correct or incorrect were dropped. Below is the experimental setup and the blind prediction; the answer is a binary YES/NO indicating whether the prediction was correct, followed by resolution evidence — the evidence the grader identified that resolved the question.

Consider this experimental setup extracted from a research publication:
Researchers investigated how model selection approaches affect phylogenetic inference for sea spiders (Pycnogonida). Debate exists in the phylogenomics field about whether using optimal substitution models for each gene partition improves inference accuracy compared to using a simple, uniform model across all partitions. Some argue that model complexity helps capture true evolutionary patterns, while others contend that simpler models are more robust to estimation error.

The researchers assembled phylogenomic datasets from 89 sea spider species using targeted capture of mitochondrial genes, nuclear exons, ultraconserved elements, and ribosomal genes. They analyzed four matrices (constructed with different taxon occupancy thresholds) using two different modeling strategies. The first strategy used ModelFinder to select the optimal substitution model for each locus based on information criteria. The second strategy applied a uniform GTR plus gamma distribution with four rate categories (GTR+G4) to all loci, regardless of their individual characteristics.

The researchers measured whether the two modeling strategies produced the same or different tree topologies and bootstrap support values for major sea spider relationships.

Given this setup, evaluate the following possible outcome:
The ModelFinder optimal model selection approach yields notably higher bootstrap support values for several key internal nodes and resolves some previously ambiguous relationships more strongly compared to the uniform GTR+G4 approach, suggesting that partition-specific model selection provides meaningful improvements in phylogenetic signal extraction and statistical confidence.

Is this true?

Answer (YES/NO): NO